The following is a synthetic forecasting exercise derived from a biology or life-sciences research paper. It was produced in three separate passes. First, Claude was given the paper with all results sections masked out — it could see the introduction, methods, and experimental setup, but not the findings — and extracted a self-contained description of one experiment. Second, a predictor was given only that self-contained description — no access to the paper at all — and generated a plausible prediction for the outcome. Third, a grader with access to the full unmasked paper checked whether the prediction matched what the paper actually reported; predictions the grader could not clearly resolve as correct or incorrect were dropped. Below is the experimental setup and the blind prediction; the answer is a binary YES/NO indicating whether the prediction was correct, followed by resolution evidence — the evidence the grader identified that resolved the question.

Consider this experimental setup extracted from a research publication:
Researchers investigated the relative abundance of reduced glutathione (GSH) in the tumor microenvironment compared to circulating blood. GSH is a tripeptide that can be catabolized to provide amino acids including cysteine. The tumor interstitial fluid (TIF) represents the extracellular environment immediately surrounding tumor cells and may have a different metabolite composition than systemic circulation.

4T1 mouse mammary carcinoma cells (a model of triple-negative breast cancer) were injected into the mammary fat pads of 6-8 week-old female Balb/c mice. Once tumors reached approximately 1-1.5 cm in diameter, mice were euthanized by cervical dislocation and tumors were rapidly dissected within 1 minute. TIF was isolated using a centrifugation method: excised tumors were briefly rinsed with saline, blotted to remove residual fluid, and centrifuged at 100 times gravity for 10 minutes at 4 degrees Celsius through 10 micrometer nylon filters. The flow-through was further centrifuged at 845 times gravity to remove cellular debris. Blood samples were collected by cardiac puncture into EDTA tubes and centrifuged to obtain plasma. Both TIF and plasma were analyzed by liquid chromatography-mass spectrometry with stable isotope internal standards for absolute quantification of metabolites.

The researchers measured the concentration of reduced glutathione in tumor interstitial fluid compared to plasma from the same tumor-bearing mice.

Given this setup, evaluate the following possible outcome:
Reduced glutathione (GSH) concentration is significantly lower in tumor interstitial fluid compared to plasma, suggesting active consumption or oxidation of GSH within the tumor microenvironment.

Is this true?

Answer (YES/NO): NO